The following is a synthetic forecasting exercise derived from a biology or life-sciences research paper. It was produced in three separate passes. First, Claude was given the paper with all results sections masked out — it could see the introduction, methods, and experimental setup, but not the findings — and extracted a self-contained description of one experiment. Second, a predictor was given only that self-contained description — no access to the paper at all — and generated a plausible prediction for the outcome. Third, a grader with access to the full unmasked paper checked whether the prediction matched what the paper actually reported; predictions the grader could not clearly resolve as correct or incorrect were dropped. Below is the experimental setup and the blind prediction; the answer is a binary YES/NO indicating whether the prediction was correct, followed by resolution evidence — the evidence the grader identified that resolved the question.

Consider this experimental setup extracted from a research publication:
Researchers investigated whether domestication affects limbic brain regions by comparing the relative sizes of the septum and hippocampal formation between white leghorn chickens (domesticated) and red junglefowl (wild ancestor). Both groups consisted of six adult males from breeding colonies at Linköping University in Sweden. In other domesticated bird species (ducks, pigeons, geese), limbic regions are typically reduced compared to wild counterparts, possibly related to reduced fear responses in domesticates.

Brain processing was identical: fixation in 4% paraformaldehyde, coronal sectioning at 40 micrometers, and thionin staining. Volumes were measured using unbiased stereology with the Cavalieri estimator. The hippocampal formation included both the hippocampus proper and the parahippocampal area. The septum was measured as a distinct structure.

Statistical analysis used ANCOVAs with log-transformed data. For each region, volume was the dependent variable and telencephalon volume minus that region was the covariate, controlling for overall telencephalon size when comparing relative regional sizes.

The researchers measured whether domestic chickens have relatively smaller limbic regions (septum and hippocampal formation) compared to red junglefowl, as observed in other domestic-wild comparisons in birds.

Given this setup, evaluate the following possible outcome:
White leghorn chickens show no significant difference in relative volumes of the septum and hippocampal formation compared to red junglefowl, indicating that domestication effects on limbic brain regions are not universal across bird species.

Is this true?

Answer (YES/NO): YES